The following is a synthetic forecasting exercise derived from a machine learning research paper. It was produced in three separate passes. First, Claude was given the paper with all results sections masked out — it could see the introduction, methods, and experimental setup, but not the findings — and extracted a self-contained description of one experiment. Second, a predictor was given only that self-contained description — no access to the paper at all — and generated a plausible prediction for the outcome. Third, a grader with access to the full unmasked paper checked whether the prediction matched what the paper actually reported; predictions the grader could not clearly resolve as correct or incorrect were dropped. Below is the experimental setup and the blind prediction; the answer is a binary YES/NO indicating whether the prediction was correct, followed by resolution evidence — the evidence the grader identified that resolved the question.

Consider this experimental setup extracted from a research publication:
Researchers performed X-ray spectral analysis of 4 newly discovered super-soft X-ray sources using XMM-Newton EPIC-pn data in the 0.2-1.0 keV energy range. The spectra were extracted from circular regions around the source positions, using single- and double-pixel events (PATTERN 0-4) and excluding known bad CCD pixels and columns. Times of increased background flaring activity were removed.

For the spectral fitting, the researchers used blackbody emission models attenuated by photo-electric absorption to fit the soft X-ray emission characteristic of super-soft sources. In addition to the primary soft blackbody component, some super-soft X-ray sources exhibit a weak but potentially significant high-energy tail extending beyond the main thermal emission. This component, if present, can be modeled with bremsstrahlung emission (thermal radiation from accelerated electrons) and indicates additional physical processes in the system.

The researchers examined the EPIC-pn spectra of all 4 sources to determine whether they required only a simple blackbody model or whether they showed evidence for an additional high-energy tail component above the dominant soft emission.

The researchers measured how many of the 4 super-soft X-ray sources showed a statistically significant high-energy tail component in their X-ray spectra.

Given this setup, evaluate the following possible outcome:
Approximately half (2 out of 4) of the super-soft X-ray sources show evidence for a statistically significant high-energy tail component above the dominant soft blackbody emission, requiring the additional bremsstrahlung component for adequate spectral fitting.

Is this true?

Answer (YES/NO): NO